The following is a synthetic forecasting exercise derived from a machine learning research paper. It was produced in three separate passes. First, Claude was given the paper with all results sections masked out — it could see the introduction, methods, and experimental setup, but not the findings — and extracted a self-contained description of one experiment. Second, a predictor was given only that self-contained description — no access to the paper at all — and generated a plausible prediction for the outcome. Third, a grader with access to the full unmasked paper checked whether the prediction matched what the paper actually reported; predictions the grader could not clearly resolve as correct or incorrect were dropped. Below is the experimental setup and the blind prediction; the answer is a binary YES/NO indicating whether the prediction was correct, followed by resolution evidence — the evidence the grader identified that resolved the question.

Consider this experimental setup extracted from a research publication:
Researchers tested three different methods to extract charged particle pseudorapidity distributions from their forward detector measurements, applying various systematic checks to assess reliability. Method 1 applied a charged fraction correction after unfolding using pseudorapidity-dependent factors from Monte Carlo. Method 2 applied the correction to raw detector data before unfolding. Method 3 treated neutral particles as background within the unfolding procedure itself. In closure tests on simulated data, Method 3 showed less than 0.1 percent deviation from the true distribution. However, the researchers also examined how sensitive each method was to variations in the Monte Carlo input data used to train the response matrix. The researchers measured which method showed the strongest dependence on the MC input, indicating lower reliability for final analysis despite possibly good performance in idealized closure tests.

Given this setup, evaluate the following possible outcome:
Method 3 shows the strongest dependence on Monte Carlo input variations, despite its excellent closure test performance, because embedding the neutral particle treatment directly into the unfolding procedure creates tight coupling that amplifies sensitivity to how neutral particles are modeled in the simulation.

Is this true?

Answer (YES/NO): YES